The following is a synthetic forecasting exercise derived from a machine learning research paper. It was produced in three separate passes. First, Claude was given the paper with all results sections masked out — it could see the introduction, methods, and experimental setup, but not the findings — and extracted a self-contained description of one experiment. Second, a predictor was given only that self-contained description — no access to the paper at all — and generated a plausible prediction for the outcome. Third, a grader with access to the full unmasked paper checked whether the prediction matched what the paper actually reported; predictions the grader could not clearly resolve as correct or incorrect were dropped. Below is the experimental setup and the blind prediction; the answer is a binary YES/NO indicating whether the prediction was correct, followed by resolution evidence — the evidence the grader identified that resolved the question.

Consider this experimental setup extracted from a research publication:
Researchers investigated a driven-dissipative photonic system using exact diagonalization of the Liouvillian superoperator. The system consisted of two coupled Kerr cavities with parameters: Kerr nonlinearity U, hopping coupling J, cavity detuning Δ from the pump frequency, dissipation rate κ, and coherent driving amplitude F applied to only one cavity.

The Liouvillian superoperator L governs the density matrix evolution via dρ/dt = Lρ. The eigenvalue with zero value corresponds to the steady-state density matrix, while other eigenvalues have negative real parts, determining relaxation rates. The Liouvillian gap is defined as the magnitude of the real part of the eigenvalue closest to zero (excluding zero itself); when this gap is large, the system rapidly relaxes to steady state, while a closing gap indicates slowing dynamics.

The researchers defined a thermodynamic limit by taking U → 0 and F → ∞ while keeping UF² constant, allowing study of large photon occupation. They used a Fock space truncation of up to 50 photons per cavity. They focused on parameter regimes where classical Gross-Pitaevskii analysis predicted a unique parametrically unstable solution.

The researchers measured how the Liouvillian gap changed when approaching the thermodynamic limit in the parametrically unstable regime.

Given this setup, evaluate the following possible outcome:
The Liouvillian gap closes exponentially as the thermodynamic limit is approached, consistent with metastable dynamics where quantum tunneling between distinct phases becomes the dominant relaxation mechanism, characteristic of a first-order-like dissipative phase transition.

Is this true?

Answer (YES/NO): NO